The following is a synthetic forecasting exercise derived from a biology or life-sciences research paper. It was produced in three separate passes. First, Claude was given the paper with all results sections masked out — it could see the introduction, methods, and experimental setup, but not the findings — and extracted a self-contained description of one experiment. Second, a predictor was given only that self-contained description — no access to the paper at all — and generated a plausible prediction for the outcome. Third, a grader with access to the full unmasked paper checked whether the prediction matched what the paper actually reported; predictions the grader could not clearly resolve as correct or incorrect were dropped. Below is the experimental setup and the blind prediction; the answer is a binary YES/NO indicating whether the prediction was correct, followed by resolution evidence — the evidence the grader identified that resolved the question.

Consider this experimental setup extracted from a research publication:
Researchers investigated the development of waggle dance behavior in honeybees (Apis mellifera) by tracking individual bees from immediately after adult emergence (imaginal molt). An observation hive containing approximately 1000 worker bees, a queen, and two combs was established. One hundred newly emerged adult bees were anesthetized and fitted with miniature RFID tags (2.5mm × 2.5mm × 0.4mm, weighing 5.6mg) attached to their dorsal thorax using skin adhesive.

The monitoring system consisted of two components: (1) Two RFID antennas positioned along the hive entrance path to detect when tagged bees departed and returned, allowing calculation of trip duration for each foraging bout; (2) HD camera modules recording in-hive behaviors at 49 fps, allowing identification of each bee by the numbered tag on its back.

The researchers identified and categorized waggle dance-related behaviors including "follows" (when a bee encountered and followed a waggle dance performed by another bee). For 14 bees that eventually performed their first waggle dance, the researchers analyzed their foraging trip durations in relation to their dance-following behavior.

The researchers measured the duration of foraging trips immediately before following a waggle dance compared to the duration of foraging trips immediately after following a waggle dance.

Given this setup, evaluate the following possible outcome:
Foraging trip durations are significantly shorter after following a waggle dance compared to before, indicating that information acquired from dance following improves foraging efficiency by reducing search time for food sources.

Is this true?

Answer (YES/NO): NO